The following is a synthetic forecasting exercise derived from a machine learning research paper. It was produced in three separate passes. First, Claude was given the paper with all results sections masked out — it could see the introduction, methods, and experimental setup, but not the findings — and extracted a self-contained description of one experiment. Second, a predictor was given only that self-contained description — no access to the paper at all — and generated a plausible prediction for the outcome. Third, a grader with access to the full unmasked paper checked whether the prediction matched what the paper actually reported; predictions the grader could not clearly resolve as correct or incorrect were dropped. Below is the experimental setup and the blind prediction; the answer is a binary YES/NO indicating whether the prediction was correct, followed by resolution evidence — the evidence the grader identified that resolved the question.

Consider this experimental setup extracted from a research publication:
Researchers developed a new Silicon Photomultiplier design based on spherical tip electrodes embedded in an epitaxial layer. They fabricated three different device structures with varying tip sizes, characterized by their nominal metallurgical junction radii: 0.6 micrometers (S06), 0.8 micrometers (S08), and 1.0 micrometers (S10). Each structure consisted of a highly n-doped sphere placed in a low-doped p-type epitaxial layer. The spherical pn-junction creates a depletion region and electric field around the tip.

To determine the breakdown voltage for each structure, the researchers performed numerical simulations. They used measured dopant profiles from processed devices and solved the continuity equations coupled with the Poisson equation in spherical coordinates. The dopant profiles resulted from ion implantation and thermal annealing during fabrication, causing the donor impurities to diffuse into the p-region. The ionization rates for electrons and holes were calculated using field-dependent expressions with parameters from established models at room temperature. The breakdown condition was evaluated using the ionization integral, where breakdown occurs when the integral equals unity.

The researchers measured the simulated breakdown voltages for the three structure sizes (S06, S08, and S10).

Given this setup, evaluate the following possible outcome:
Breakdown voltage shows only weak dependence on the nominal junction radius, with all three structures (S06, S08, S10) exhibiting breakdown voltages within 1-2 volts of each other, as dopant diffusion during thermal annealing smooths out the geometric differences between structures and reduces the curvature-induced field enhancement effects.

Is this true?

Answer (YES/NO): NO